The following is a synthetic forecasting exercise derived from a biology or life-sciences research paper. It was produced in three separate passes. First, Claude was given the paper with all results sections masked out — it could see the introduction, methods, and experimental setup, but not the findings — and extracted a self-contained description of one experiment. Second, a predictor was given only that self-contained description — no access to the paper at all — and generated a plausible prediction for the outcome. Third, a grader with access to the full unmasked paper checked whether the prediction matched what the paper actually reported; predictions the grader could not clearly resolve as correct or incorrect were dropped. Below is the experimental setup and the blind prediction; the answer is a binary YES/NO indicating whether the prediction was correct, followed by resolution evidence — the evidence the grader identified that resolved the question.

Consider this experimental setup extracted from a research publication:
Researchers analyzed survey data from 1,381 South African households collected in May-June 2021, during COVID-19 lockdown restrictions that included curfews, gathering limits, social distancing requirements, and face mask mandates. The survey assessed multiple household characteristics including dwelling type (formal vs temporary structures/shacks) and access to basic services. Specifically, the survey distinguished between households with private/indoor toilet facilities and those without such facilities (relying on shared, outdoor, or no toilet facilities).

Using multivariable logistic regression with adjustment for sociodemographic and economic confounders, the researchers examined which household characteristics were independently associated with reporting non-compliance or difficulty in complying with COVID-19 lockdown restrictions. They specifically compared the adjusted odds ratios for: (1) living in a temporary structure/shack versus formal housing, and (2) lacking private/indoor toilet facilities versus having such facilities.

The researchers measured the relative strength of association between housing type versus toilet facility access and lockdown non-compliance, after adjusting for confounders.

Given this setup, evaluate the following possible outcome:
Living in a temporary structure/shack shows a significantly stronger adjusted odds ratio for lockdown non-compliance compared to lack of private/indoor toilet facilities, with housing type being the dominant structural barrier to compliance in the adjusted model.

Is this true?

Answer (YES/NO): NO